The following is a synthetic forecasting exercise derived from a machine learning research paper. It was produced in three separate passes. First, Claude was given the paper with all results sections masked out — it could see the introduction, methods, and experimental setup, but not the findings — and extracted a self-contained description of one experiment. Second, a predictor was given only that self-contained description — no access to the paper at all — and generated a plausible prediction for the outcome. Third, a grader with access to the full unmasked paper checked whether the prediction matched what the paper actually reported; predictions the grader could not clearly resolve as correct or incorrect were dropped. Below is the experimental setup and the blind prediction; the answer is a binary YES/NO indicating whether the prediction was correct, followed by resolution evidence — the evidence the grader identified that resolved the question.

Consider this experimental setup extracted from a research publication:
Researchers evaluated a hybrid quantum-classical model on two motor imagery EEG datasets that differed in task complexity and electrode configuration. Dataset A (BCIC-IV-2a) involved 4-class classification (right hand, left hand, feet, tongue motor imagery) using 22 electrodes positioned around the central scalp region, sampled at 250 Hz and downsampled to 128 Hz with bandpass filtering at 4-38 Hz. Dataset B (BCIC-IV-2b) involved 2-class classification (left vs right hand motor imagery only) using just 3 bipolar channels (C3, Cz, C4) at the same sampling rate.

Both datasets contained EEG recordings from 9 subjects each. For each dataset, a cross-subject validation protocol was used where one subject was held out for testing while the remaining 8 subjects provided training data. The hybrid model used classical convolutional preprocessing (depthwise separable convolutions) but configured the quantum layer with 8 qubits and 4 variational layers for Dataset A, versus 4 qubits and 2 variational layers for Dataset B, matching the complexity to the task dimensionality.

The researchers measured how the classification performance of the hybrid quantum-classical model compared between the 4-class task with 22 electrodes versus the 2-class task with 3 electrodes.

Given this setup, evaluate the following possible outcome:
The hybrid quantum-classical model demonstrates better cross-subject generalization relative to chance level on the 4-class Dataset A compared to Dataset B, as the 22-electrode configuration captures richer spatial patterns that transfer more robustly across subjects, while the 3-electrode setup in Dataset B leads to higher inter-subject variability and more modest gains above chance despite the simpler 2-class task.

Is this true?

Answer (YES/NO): YES